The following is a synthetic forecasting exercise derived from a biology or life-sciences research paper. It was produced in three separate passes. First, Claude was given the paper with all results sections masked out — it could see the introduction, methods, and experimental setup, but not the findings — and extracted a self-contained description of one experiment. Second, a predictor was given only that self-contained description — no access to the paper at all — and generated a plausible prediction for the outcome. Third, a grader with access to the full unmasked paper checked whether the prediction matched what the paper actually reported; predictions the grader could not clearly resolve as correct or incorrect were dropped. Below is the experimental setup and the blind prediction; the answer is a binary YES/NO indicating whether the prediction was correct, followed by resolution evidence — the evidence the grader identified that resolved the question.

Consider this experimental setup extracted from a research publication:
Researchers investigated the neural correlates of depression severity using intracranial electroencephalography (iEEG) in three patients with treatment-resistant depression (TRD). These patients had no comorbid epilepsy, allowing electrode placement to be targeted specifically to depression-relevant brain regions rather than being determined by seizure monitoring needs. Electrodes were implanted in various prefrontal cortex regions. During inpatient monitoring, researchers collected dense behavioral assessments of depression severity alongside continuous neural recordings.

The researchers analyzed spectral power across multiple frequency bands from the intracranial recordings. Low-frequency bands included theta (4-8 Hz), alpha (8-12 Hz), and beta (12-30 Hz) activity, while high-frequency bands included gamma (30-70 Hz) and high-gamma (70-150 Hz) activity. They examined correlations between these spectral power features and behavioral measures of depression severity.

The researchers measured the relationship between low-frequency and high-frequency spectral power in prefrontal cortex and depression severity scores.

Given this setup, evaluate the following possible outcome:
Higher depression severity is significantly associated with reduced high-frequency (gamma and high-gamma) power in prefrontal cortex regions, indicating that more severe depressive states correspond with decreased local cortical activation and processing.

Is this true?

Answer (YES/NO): YES